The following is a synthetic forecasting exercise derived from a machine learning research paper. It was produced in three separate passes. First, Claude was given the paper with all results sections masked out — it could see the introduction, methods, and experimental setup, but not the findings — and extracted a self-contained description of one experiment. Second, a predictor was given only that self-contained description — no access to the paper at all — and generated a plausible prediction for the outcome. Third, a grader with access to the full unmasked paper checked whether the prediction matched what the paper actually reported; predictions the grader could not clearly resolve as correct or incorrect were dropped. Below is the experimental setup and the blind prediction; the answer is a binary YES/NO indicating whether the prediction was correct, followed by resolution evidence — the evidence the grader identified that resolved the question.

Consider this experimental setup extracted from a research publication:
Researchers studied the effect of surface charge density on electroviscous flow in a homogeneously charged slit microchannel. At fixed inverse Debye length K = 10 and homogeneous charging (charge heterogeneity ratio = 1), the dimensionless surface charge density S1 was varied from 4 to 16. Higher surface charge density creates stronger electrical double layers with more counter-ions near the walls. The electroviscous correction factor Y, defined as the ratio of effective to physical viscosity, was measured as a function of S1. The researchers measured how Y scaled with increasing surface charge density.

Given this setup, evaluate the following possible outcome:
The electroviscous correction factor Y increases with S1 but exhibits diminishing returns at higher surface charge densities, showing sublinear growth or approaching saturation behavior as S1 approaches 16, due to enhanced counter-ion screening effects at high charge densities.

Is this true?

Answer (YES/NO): NO